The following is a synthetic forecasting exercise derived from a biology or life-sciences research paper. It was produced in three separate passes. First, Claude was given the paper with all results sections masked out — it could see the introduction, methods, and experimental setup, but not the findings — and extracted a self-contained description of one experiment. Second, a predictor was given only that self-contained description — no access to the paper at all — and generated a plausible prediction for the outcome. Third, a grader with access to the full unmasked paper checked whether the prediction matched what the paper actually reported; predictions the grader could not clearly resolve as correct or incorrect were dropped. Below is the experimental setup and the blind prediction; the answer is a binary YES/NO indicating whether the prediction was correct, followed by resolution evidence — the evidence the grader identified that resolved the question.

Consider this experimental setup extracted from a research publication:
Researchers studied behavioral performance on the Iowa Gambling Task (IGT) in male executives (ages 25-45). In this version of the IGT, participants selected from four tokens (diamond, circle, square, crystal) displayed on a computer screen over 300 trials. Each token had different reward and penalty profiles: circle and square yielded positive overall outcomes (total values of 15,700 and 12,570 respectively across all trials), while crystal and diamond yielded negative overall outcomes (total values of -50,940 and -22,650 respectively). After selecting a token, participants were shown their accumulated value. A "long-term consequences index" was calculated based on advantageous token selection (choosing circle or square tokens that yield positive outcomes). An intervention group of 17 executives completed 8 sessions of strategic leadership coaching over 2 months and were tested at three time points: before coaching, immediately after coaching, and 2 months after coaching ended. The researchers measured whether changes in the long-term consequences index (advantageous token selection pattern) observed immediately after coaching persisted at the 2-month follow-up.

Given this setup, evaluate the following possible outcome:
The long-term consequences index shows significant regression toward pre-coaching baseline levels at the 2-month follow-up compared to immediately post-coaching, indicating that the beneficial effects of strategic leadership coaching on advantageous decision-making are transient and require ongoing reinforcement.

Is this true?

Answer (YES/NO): NO